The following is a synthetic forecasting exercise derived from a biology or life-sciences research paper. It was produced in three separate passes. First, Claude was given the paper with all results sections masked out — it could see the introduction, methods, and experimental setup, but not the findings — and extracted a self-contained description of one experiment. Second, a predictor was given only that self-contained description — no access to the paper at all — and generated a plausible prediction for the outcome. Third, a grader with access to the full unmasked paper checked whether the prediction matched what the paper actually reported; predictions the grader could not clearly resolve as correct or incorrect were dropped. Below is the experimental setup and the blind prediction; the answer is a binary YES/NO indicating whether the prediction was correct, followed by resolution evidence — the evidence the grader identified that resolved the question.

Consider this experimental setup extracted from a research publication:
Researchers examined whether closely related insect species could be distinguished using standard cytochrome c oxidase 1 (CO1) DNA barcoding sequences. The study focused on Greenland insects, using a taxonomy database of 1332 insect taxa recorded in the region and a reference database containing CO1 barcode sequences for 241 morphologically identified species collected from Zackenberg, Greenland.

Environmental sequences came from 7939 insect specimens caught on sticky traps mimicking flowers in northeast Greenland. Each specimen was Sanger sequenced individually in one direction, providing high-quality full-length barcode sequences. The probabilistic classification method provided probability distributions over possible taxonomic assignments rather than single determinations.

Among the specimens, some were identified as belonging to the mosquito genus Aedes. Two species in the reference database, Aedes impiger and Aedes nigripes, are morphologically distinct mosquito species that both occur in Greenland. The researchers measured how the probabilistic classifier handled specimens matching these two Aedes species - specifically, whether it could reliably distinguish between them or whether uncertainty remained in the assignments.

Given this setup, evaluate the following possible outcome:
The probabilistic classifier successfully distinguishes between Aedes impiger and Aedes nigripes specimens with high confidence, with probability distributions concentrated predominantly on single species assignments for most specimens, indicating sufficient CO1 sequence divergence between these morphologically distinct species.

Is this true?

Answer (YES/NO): NO